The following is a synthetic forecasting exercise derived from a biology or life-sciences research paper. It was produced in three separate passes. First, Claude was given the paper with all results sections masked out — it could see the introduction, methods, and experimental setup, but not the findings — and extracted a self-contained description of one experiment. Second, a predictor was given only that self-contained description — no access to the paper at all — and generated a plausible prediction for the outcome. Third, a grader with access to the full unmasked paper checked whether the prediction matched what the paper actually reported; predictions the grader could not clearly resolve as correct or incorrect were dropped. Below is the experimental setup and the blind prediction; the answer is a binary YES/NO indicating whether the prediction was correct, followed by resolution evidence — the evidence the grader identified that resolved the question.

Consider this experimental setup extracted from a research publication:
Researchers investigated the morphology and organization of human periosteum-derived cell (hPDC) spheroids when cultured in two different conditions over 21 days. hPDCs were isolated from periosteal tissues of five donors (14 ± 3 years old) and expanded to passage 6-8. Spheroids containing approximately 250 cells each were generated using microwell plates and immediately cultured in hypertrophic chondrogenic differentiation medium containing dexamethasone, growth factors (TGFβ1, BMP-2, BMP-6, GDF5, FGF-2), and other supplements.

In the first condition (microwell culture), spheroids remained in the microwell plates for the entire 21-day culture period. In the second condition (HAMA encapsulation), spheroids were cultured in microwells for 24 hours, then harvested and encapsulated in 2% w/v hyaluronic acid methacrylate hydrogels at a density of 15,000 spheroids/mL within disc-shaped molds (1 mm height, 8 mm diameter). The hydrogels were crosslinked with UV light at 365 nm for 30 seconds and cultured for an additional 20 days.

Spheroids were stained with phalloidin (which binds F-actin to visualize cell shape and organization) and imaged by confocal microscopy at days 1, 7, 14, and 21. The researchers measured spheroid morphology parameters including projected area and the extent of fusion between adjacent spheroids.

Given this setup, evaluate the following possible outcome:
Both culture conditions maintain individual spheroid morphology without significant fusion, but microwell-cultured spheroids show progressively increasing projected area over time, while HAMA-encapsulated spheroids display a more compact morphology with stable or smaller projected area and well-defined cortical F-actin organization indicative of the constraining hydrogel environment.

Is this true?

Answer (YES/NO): NO